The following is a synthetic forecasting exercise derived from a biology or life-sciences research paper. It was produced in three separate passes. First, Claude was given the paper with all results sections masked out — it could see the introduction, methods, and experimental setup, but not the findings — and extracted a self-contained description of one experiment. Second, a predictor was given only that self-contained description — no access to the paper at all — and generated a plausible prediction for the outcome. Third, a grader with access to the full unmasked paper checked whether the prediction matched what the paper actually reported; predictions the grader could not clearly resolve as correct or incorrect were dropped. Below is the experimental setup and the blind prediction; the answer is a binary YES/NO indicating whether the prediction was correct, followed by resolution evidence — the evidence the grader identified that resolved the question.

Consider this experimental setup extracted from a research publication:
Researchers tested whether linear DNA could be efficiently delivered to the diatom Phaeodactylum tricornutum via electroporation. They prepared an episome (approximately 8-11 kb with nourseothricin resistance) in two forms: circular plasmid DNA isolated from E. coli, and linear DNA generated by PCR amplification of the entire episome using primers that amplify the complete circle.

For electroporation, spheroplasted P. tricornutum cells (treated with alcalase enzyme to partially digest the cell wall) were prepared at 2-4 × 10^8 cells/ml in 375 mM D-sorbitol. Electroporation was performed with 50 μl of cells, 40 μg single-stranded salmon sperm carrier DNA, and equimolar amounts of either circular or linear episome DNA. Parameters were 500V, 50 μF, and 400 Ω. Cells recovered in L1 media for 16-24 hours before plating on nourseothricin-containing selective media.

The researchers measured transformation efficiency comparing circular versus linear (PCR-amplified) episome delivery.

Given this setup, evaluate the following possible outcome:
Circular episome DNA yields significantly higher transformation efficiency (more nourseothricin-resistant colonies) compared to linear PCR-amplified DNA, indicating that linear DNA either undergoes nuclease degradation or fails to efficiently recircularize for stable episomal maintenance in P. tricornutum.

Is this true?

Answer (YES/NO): NO